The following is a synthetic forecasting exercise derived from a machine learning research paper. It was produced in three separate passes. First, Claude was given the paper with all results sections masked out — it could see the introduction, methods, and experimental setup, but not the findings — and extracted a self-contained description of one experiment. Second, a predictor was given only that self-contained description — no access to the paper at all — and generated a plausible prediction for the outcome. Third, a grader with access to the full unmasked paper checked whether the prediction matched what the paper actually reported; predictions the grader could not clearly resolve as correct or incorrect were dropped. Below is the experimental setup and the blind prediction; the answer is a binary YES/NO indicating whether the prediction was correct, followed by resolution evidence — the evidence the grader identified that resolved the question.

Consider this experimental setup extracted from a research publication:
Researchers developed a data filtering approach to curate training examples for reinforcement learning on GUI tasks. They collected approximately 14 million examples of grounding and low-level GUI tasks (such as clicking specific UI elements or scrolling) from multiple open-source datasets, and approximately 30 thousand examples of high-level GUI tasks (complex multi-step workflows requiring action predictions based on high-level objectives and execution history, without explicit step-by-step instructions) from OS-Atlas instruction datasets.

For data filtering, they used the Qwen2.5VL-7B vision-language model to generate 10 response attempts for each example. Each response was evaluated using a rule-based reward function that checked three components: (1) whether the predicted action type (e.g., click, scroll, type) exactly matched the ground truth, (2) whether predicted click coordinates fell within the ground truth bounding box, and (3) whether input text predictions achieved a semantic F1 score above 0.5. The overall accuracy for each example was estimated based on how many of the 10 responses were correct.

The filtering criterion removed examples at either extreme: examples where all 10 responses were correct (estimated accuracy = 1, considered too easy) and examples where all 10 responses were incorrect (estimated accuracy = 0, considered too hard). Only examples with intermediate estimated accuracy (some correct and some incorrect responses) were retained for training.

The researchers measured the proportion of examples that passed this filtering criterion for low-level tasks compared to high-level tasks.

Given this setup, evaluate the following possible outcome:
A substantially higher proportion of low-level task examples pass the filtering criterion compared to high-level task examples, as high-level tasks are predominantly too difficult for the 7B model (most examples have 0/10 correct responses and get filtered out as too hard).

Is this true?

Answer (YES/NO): NO